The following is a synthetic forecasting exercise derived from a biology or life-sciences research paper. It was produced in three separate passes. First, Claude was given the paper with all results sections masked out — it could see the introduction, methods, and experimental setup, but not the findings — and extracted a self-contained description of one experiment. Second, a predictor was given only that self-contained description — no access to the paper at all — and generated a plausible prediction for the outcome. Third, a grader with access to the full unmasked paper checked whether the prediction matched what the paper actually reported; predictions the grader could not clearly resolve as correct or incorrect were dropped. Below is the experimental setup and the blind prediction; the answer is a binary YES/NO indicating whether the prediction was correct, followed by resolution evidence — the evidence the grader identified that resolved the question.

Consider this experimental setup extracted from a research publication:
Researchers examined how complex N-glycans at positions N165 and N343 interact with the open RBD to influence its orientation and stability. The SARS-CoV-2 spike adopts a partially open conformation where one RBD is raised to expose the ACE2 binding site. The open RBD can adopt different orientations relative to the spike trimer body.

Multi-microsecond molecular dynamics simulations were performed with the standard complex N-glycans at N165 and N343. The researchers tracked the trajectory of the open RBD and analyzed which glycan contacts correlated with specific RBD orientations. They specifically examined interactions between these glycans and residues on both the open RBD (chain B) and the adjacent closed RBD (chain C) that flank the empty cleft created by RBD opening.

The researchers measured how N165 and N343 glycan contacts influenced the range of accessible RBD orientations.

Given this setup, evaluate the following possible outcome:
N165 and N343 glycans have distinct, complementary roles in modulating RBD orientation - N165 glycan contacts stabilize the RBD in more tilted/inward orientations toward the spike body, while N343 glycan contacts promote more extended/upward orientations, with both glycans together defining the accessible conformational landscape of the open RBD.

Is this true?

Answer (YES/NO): NO